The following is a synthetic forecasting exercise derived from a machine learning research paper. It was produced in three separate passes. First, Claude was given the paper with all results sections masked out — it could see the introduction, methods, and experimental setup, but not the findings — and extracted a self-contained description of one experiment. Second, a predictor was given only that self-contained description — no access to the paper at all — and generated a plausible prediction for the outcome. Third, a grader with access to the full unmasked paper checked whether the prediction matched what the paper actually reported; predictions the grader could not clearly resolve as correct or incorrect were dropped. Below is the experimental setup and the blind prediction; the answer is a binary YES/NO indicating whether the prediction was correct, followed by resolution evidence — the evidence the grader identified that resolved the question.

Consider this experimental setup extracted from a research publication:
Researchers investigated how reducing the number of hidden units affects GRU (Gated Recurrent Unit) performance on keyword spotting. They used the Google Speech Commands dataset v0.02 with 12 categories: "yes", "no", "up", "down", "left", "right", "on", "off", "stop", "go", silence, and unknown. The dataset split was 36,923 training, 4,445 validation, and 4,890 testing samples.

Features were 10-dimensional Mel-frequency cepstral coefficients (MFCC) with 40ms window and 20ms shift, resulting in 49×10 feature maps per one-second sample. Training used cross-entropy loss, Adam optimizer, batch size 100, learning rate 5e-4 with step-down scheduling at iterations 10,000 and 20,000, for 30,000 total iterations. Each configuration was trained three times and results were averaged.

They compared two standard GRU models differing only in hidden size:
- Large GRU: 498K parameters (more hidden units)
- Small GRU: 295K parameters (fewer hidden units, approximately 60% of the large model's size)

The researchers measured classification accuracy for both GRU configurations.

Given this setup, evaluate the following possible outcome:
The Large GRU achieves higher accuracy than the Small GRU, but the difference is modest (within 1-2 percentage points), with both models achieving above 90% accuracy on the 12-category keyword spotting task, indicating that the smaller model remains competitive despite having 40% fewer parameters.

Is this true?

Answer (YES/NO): YES